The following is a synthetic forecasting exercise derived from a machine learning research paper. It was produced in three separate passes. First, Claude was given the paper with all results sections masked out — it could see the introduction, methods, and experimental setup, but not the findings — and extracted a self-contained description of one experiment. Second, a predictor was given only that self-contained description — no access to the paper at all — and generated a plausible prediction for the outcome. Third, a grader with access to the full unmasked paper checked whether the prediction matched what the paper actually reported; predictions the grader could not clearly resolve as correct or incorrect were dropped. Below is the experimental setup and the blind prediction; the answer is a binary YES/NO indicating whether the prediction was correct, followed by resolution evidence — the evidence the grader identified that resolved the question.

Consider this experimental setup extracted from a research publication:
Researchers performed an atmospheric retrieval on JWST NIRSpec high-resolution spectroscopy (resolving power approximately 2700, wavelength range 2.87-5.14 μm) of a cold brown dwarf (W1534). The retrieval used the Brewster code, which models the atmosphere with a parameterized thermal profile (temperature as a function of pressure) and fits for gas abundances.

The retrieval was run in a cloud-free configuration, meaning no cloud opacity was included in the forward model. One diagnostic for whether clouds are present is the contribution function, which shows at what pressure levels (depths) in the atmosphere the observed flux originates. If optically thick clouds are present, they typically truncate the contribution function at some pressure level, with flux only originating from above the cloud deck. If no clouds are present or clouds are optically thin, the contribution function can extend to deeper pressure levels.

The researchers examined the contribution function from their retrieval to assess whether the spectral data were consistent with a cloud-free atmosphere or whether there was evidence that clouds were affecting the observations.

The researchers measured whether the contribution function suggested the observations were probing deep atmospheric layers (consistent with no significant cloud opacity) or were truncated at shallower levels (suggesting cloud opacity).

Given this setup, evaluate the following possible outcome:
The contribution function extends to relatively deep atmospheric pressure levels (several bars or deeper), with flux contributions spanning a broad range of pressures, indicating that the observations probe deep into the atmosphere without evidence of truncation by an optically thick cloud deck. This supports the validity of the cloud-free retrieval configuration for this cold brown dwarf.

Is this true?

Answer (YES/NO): YES